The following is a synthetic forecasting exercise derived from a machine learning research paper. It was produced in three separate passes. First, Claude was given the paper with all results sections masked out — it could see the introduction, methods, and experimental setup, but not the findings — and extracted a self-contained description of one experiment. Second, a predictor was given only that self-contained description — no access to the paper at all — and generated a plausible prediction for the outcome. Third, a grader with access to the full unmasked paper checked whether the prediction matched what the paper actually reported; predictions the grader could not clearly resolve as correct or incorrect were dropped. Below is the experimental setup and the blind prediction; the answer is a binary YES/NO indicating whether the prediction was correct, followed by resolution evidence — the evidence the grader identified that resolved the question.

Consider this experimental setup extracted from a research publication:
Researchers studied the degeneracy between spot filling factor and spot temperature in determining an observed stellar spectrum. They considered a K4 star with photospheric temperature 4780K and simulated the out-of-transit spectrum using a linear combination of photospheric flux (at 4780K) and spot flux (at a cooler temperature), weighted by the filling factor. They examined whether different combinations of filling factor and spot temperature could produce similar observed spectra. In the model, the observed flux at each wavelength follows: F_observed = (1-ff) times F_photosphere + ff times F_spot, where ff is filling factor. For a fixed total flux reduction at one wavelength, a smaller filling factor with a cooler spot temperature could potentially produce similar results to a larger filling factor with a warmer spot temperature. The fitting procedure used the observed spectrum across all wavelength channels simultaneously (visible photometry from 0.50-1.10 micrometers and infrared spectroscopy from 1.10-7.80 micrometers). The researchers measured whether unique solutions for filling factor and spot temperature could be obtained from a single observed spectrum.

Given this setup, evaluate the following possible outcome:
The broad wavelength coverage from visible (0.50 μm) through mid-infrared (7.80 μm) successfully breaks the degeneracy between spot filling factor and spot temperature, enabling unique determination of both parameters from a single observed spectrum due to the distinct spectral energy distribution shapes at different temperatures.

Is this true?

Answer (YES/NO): NO